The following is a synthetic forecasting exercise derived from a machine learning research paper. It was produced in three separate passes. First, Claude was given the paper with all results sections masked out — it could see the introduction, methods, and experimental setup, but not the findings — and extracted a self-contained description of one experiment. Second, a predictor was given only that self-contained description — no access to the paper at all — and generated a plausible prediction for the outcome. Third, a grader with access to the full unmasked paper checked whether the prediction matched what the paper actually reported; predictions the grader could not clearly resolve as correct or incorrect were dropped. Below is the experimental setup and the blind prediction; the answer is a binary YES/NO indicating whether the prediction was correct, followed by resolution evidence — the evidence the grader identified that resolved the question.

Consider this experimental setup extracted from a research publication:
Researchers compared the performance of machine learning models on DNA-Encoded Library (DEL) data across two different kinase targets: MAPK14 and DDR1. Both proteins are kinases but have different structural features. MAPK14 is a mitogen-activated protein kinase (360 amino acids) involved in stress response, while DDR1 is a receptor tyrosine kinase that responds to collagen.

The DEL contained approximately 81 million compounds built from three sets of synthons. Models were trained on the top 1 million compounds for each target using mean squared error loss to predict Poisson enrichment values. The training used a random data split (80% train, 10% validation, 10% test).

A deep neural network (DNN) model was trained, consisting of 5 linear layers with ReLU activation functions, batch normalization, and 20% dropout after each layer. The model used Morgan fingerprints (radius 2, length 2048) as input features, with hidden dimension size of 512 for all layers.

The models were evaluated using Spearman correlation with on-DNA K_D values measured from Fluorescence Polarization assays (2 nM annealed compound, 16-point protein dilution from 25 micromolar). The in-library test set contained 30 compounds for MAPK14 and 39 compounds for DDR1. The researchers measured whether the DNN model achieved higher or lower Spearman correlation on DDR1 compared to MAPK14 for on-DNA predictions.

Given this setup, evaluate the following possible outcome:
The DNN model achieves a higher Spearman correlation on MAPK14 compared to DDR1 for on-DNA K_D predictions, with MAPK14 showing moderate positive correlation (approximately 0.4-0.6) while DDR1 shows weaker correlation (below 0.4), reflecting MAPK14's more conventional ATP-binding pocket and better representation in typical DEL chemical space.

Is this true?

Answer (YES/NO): NO